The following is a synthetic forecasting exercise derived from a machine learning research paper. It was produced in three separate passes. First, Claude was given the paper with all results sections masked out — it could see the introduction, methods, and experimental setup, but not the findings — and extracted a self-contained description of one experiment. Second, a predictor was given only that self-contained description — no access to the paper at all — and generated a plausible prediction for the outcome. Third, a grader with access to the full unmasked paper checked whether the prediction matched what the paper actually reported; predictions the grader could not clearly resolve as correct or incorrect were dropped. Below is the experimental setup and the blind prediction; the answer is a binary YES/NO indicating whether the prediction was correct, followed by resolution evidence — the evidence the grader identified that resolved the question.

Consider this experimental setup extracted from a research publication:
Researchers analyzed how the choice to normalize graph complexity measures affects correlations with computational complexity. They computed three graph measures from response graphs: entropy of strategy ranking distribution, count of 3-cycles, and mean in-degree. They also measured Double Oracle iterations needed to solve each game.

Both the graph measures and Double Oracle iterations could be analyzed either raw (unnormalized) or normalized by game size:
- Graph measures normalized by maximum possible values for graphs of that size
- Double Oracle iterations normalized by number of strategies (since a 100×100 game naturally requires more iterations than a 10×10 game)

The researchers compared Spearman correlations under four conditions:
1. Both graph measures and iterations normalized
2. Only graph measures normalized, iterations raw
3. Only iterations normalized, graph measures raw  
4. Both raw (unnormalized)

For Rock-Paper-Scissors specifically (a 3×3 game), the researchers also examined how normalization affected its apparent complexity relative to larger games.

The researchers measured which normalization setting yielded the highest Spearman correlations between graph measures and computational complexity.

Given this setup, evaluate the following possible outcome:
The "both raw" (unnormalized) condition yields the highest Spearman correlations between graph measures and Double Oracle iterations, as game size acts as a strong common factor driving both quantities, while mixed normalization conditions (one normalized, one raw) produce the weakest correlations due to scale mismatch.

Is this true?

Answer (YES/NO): NO